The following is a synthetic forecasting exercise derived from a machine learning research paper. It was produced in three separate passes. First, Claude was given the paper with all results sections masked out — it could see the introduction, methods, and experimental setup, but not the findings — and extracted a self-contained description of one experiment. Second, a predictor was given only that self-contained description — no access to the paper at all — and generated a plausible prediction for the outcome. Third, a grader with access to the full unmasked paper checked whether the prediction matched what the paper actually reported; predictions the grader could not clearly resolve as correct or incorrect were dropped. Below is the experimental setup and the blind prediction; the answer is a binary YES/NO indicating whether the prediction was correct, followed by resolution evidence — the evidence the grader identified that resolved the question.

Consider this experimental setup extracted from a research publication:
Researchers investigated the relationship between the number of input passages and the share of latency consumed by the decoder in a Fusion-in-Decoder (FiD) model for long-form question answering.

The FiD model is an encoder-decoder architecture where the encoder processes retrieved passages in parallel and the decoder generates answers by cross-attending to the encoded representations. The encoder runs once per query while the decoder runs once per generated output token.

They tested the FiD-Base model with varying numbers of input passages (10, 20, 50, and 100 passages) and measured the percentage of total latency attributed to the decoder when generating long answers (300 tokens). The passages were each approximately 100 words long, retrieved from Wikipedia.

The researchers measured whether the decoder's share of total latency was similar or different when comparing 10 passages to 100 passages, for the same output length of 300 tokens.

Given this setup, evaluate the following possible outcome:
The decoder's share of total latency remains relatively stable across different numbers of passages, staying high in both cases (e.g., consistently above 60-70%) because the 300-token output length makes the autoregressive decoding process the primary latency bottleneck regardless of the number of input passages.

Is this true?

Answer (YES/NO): YES